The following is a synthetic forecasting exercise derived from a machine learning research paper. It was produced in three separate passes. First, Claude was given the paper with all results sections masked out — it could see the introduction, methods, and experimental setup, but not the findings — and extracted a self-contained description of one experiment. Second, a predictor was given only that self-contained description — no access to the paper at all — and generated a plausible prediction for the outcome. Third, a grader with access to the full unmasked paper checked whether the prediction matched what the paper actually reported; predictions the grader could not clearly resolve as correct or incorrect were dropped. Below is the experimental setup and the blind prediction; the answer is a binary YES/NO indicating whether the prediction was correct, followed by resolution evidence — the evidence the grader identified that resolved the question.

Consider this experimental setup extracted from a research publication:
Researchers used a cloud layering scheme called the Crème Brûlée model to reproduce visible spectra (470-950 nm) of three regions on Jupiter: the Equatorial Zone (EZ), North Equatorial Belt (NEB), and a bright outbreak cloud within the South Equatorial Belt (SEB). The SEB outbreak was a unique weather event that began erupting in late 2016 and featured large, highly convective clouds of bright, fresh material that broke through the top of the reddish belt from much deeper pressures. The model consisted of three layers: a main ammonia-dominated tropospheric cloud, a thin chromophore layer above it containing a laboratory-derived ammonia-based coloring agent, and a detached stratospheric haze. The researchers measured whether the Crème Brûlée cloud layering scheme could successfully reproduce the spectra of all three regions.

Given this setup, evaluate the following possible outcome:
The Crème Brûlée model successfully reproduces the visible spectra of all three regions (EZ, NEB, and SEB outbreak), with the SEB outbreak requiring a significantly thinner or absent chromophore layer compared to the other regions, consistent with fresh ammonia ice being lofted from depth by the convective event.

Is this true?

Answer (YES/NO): NO